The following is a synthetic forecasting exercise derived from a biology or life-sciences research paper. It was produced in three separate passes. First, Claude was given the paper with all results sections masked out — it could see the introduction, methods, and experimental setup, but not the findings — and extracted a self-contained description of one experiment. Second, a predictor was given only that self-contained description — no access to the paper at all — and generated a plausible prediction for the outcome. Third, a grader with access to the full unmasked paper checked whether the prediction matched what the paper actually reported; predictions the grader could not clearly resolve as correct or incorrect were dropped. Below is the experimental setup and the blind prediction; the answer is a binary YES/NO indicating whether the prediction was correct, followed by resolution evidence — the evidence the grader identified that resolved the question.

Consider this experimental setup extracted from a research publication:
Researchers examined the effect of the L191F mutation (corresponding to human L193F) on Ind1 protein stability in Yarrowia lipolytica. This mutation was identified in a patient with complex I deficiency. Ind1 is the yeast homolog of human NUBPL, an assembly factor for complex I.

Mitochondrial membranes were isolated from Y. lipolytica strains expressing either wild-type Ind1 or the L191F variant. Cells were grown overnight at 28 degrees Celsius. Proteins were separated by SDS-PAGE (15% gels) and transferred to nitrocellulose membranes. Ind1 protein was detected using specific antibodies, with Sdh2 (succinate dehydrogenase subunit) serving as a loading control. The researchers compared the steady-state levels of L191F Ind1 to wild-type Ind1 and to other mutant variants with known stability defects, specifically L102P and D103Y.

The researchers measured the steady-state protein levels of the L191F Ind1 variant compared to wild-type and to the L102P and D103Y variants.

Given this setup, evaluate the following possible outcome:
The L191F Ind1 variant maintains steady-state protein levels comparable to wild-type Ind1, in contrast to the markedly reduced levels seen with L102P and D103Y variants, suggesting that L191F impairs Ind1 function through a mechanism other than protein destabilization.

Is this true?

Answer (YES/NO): NO